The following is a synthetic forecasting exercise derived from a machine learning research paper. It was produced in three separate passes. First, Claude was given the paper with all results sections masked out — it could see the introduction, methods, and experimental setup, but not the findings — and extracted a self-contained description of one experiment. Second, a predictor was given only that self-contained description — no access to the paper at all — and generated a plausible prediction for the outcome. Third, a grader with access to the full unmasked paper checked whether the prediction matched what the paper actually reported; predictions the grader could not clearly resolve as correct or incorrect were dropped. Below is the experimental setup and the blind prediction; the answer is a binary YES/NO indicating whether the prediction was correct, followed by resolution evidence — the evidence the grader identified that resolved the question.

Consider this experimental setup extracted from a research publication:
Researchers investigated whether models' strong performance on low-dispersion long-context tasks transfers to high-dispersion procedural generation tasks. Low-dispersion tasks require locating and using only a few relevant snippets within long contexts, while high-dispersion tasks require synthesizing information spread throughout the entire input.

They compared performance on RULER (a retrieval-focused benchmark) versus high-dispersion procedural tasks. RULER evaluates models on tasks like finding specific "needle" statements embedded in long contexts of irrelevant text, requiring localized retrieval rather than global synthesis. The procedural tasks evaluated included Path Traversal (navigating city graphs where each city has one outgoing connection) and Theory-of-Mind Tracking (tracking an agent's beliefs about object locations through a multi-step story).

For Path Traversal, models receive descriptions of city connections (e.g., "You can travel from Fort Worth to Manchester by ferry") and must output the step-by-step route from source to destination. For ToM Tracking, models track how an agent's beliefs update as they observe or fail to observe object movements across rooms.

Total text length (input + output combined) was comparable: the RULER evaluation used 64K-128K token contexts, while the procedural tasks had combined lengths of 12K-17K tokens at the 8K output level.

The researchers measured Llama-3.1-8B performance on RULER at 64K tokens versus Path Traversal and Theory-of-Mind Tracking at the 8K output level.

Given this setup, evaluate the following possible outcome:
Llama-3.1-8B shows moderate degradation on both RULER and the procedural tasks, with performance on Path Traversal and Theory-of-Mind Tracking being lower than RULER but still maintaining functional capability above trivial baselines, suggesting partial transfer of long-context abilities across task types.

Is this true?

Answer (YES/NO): NO